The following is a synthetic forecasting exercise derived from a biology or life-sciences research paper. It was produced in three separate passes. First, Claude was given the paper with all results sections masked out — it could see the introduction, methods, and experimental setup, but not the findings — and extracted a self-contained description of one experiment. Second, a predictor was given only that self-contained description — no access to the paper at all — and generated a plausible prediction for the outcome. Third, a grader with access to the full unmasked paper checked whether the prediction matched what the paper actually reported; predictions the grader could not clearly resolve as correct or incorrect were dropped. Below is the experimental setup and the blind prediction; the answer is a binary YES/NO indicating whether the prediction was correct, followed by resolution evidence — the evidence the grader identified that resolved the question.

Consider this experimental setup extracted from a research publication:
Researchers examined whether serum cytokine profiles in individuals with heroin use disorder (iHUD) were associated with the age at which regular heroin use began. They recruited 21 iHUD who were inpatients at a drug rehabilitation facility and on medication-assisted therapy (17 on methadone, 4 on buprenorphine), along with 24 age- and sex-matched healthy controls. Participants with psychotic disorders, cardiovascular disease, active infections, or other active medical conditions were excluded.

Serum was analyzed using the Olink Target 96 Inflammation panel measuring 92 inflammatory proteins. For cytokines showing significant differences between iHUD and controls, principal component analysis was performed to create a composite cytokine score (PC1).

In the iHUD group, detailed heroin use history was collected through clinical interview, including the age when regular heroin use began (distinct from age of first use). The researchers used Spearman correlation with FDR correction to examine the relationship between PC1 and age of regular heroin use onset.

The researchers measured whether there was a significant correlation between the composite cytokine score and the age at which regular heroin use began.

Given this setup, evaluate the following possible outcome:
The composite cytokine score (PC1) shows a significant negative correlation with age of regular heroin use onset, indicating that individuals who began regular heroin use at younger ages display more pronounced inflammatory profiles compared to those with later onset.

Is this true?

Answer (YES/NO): NO